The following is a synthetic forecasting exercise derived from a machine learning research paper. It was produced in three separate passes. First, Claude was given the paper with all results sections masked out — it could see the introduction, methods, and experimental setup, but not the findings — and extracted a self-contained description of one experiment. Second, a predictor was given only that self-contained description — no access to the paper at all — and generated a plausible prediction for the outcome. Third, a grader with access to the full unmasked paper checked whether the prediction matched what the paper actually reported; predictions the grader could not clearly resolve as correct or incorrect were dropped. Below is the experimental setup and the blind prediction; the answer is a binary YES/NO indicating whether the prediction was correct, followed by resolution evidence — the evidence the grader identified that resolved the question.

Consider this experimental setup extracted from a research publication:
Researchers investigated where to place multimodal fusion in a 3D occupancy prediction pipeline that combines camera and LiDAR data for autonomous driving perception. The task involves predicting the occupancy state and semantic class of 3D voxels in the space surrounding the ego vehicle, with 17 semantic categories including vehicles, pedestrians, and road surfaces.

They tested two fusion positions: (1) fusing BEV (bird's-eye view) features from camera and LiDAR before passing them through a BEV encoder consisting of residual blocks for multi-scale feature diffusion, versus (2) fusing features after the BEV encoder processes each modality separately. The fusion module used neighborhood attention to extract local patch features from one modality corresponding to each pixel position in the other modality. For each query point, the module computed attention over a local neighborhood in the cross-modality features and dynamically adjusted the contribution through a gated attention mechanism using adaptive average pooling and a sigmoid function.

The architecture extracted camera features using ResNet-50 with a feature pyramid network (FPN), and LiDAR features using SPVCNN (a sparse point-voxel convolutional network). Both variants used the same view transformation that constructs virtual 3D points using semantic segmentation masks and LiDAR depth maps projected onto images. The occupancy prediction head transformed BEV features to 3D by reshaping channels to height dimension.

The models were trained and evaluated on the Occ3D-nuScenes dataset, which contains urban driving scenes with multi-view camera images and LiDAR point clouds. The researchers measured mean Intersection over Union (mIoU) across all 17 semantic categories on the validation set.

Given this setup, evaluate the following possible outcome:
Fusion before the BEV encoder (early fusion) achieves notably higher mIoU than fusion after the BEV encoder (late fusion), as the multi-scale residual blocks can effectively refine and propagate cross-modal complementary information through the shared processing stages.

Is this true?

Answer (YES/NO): NO